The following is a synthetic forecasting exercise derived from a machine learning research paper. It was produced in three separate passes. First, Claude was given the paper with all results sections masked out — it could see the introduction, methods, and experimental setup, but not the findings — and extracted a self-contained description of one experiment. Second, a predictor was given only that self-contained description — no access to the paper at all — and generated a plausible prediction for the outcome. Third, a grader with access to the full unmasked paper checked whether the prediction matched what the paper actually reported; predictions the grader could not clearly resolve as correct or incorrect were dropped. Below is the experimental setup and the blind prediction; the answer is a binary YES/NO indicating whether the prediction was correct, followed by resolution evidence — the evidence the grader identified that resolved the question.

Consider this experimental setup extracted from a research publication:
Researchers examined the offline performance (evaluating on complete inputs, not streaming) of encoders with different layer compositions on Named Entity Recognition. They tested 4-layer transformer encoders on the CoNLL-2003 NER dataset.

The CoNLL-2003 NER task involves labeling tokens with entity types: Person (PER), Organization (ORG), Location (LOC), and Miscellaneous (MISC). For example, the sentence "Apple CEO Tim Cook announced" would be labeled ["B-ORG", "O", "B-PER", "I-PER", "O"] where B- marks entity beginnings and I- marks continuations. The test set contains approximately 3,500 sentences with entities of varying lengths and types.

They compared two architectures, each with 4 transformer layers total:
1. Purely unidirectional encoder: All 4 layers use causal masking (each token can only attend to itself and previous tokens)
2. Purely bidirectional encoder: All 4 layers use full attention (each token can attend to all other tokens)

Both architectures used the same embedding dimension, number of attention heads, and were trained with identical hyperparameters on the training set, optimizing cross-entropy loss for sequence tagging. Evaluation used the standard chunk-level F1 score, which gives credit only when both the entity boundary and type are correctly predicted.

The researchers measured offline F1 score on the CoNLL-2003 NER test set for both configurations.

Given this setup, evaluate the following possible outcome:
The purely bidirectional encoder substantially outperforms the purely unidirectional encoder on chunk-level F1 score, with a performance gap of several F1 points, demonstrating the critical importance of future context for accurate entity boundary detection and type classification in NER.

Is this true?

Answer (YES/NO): YES